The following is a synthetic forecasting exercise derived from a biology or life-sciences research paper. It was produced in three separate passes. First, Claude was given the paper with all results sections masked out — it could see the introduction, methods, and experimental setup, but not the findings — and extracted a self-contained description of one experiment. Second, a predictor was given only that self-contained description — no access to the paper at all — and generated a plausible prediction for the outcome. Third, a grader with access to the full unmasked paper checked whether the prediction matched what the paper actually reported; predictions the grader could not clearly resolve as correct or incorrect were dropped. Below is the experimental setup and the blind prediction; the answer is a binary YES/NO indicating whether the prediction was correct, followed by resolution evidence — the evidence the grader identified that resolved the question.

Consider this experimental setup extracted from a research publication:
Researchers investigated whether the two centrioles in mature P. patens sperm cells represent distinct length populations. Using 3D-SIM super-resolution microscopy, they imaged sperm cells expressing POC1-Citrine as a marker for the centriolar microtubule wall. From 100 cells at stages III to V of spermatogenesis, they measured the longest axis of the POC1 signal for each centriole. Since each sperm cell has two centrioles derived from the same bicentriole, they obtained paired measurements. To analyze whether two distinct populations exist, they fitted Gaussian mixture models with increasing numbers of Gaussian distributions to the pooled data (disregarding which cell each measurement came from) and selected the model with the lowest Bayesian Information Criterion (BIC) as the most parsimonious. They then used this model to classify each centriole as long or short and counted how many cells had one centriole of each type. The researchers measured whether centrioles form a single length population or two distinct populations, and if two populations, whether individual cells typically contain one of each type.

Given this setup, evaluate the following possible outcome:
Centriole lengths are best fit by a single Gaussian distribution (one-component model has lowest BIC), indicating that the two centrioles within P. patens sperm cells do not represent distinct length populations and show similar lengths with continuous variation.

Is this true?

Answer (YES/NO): NO